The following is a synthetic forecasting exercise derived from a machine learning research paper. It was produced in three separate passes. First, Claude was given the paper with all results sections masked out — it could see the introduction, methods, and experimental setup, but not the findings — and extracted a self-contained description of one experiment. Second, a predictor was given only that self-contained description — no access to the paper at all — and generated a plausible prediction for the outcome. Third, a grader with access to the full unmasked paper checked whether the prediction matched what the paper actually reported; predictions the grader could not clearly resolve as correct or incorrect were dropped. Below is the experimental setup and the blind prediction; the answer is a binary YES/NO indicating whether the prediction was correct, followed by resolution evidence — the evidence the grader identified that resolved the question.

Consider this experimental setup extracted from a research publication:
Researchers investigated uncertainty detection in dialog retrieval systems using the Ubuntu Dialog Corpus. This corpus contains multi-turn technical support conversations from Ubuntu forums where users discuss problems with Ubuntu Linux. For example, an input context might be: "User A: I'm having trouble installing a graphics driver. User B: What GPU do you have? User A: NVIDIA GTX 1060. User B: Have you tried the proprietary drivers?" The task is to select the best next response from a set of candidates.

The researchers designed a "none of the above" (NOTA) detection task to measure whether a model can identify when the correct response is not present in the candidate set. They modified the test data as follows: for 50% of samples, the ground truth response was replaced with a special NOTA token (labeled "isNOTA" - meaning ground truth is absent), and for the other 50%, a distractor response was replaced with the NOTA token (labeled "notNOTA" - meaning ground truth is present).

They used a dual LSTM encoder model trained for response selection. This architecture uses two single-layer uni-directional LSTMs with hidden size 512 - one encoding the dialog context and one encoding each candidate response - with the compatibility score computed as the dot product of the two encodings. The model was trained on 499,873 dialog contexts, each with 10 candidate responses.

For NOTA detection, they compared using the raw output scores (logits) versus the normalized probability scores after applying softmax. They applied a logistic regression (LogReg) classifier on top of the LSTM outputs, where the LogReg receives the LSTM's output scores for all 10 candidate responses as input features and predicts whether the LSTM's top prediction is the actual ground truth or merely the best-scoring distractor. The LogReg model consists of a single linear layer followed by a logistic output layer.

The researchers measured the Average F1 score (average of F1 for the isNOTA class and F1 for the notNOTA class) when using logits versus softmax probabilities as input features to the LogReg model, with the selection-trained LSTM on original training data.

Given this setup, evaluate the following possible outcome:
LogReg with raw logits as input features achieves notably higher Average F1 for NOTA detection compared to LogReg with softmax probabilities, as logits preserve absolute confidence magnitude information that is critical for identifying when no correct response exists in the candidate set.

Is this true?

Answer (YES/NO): YES